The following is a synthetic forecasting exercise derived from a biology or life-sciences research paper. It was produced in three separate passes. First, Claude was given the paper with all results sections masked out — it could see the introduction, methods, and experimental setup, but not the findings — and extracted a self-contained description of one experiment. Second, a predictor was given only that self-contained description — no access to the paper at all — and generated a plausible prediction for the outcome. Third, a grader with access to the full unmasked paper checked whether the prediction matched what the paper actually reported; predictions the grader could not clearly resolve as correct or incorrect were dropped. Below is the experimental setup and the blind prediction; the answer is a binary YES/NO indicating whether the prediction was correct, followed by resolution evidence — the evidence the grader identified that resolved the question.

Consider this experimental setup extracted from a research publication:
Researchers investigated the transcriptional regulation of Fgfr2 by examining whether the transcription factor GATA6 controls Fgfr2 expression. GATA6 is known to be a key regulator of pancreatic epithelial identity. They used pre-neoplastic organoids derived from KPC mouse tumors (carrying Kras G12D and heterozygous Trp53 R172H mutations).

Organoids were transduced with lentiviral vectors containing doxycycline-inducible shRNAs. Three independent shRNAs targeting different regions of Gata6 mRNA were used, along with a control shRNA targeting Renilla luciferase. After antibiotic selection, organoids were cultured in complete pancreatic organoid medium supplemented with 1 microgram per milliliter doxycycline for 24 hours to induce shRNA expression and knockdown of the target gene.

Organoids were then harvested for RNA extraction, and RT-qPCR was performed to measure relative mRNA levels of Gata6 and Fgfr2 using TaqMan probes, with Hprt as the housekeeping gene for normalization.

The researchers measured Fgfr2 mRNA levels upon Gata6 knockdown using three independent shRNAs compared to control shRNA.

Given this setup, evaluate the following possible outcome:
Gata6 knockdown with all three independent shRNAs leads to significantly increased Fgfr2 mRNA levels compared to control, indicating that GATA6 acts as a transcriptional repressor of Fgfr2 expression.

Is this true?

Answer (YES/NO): NO